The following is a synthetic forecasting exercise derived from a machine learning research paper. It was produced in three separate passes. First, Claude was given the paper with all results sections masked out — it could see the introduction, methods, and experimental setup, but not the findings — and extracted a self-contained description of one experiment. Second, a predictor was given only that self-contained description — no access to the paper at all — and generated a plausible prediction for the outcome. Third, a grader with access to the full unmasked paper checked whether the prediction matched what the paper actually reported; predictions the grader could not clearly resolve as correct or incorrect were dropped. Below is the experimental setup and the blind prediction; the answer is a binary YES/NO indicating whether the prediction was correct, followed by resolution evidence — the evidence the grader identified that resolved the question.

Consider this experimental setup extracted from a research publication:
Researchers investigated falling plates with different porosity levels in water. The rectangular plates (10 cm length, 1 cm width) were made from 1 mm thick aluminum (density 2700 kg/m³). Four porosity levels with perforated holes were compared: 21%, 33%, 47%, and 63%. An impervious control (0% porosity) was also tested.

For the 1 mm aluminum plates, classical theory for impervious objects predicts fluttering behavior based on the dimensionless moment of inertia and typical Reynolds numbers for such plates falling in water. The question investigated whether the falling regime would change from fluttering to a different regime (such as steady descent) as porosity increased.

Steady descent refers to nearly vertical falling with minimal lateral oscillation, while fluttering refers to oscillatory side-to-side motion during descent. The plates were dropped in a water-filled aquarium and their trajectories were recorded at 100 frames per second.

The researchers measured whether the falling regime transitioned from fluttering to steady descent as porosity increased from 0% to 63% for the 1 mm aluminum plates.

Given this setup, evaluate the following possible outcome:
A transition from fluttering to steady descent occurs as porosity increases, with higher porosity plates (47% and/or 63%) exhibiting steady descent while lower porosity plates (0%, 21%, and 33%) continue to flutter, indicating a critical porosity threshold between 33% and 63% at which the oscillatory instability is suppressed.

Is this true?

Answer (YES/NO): NO